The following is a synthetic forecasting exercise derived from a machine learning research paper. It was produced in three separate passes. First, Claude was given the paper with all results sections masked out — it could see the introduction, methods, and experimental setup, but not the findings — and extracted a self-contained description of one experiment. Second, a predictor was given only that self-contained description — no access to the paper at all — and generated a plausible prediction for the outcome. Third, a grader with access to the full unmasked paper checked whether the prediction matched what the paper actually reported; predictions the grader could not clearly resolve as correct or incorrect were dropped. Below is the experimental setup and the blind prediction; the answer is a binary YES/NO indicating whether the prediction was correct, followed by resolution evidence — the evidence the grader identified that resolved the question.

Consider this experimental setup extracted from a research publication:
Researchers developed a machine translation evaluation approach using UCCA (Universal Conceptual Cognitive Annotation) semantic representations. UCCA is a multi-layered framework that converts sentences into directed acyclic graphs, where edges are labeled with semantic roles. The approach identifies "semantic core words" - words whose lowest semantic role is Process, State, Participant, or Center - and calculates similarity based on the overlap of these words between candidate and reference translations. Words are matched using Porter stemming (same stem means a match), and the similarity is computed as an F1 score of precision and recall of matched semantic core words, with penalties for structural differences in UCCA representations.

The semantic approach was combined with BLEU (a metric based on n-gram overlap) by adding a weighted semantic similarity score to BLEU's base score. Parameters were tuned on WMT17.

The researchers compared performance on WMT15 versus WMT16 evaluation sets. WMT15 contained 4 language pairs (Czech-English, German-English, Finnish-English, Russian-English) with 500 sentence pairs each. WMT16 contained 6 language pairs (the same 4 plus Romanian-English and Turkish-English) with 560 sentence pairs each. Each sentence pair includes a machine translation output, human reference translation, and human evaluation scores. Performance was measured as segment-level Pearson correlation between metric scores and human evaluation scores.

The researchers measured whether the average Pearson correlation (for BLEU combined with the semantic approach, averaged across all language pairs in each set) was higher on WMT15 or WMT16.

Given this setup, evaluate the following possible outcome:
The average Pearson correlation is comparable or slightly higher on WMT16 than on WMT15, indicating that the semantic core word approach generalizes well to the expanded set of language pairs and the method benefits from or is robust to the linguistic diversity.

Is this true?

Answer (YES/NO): NO